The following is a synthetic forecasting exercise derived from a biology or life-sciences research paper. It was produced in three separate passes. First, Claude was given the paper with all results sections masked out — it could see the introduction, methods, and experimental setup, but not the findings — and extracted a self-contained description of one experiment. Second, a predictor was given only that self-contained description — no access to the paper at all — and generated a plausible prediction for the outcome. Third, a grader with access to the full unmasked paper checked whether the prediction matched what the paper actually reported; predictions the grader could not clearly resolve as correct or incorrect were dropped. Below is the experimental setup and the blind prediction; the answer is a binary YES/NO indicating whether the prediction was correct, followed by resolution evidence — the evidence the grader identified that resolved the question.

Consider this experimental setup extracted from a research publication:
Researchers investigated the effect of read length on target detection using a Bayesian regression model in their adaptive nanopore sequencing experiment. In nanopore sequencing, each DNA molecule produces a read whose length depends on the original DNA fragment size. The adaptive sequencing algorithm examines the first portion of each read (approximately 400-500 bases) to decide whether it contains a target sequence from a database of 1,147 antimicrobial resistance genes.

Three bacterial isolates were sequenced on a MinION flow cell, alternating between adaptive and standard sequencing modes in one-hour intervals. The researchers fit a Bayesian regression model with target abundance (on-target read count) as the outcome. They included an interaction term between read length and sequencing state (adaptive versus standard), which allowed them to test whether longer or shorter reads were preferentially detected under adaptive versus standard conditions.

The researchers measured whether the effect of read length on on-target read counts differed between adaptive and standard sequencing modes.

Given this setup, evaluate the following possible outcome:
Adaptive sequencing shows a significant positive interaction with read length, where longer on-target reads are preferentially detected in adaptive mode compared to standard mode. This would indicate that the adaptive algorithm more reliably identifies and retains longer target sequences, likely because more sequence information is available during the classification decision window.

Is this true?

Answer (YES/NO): NO